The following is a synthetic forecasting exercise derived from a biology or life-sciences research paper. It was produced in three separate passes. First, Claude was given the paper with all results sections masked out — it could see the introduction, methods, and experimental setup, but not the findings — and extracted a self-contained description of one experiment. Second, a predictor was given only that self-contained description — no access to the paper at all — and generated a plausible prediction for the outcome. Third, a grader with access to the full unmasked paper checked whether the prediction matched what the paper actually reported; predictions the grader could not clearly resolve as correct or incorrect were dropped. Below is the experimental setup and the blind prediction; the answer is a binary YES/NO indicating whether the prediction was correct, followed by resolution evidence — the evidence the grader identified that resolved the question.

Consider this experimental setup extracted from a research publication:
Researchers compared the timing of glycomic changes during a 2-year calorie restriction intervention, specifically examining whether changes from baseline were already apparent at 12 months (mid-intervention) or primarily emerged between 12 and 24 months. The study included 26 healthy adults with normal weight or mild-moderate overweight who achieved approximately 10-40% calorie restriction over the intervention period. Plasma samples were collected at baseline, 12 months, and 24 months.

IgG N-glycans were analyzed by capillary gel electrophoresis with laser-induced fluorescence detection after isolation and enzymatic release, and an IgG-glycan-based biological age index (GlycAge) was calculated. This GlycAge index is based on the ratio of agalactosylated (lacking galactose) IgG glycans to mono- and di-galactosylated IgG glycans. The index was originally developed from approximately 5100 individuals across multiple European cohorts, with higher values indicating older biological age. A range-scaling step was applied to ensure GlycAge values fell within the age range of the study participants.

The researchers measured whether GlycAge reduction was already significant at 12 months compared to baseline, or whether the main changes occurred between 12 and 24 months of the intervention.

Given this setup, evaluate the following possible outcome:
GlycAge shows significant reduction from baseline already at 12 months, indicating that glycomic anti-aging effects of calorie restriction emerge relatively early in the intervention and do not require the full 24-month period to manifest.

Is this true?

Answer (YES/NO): NO